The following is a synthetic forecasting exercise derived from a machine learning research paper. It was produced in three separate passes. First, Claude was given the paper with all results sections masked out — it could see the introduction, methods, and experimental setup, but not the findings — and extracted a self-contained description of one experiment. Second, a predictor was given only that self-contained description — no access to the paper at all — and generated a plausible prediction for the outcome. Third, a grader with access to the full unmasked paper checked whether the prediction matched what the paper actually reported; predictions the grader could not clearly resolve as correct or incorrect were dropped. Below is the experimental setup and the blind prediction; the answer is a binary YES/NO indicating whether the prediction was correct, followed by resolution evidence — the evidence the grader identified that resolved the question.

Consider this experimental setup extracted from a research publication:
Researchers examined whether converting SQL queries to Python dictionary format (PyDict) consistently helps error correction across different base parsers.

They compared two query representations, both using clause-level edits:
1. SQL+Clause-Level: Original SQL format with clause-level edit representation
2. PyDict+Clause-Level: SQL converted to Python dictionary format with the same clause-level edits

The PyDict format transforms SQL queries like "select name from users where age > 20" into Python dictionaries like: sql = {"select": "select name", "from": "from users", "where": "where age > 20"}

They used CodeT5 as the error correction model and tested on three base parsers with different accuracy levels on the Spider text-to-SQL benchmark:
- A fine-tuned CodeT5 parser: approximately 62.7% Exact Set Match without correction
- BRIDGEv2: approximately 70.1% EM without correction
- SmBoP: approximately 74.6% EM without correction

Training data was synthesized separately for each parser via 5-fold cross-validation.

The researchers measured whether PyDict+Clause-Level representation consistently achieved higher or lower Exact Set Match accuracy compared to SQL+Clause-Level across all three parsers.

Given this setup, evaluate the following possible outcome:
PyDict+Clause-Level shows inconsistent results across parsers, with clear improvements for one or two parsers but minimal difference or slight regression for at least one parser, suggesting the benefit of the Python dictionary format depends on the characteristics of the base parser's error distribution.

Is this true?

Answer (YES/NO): YES